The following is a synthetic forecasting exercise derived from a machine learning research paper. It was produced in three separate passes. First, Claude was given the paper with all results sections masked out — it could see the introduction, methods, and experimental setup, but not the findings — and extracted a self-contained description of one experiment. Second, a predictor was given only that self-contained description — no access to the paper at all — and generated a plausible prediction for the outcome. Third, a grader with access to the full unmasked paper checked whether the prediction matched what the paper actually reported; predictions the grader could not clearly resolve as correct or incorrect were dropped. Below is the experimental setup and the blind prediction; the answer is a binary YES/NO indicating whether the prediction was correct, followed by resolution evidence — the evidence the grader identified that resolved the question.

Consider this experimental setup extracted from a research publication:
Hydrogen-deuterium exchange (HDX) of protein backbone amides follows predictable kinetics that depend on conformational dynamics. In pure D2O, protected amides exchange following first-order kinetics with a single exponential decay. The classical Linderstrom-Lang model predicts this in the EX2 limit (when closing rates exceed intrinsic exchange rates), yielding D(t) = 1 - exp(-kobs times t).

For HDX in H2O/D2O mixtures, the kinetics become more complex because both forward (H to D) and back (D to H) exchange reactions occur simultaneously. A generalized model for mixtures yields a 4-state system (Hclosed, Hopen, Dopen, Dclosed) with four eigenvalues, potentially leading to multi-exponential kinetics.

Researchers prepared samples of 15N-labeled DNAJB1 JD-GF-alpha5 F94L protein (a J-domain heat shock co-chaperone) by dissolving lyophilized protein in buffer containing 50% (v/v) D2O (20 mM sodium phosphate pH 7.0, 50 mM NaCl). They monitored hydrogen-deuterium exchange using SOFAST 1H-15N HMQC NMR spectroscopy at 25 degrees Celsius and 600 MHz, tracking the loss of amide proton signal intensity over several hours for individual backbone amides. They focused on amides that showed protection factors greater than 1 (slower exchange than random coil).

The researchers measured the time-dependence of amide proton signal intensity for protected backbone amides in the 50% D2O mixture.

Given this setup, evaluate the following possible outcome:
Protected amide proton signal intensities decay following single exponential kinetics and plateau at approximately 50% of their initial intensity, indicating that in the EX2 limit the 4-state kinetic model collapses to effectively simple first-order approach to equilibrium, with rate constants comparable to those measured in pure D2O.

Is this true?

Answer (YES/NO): YES